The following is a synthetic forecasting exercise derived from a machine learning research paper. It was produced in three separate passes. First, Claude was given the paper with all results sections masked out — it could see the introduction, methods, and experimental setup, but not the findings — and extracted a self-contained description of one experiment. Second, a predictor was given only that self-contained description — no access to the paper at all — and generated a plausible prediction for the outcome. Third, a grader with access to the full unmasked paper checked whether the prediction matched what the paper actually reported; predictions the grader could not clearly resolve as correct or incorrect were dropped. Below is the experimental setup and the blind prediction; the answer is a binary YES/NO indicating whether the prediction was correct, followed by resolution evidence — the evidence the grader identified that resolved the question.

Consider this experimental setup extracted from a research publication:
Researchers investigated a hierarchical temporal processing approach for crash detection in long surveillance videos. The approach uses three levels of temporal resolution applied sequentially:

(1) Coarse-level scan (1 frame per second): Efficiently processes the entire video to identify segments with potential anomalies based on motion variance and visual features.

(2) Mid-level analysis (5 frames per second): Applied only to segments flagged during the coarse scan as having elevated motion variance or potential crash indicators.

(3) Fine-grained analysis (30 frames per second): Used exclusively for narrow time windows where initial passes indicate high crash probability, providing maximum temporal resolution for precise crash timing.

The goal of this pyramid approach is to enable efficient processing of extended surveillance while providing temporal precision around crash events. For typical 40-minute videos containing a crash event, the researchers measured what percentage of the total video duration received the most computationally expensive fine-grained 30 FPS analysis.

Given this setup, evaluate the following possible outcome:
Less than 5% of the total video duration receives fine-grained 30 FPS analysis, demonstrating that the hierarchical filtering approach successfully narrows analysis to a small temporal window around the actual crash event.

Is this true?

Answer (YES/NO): YES